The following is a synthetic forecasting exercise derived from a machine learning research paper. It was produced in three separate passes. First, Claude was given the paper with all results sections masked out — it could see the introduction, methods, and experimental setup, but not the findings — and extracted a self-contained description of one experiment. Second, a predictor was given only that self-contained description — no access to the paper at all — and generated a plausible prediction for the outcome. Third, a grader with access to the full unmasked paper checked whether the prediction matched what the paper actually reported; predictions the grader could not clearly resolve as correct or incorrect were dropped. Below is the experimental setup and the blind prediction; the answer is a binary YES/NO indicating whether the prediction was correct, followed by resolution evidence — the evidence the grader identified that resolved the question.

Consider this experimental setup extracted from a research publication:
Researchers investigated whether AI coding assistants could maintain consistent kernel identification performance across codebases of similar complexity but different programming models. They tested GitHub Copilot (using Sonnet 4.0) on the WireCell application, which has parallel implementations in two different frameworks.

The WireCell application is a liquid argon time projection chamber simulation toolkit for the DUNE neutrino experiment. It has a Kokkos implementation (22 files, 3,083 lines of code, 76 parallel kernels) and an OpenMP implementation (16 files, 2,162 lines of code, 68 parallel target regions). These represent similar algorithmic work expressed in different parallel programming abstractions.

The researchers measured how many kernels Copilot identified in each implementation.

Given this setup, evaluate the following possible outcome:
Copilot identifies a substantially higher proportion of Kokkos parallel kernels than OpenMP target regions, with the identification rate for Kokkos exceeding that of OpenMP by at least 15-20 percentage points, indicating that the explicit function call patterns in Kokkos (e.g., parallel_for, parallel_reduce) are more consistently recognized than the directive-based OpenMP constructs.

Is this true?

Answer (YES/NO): YES